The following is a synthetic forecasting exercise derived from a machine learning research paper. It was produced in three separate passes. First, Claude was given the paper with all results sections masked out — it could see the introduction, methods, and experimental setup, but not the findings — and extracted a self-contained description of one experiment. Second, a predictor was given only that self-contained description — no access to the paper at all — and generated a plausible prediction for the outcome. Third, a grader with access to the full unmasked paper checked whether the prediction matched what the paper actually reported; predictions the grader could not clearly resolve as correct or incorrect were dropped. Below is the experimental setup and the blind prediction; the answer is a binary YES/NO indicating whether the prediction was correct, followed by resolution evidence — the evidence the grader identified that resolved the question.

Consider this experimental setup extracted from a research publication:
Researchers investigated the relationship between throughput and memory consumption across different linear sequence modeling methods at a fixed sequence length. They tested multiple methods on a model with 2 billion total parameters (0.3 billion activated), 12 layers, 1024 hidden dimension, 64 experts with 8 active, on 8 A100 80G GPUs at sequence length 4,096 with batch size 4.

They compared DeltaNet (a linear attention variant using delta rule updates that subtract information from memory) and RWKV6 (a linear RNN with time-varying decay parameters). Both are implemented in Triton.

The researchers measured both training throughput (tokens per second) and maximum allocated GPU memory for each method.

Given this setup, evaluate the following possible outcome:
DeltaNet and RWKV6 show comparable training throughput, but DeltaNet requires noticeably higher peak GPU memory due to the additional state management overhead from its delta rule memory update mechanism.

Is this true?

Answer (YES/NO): NO